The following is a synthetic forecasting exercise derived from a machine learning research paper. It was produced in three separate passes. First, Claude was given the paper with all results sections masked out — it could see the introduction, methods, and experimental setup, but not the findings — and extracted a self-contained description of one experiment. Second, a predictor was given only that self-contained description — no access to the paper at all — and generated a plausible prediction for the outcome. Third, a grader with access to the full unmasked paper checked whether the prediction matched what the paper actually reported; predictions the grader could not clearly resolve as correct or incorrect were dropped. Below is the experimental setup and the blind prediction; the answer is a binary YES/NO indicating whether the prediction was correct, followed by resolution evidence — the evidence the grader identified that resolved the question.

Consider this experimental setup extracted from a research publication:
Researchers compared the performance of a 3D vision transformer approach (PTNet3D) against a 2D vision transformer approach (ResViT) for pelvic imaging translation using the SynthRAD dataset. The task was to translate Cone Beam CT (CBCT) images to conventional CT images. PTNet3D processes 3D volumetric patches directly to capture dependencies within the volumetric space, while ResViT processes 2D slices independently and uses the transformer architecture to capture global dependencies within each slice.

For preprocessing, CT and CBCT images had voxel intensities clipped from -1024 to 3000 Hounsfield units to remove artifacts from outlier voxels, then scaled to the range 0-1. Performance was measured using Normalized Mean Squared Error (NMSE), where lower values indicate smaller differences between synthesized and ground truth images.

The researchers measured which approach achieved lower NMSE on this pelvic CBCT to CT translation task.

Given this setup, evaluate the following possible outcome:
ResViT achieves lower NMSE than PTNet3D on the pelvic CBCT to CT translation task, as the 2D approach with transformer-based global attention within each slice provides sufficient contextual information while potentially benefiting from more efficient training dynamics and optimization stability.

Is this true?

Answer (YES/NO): NO